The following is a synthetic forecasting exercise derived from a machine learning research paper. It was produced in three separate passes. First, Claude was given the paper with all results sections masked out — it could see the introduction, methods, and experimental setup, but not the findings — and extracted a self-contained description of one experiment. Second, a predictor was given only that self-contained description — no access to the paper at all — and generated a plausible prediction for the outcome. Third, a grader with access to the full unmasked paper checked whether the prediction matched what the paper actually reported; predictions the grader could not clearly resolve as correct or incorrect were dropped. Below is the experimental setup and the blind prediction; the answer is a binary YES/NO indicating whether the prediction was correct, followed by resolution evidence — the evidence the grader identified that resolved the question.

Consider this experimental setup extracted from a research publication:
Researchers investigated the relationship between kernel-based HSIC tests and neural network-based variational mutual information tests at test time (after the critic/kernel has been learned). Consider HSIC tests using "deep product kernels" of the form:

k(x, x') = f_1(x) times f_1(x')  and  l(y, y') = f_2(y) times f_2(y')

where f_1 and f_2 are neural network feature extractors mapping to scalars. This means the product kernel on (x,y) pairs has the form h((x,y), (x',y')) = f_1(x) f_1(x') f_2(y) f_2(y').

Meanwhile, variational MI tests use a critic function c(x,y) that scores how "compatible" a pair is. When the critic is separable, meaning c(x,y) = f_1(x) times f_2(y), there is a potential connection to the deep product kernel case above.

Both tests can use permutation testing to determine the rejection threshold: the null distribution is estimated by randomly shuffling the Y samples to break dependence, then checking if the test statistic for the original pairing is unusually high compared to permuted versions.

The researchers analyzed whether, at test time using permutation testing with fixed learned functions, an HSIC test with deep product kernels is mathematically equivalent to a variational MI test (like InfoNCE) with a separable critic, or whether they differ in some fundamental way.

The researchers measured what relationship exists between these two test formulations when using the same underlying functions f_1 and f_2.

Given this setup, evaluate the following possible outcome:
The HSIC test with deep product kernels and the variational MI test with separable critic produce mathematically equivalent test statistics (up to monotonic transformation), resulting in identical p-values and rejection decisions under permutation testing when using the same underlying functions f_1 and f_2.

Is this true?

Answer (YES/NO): NO